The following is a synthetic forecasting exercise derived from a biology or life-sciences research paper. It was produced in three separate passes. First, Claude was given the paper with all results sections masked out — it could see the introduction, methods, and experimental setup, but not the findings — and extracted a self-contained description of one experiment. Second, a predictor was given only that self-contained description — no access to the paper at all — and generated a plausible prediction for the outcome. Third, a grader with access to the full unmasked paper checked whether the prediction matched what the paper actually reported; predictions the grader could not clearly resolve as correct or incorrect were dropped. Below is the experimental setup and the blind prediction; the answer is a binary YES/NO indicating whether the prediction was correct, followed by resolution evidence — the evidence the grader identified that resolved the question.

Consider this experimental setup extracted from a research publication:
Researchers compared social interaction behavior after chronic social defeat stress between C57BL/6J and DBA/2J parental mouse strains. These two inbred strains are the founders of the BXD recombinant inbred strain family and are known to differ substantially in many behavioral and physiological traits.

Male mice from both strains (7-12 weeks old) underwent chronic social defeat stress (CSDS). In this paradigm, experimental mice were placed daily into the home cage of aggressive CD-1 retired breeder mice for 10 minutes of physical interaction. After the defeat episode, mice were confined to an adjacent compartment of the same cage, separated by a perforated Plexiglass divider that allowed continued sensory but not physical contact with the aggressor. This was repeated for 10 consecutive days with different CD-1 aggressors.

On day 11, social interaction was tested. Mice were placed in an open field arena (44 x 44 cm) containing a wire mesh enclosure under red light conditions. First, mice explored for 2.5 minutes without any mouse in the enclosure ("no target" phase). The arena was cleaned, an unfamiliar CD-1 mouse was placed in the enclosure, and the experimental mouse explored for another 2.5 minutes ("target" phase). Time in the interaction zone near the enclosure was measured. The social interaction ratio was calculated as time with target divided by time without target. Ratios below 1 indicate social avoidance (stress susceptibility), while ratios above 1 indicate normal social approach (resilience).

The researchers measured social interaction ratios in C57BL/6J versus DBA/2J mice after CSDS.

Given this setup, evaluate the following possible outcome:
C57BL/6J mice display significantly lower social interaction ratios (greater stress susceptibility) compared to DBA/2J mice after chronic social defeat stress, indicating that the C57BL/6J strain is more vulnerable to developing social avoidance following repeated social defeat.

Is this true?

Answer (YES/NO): NO